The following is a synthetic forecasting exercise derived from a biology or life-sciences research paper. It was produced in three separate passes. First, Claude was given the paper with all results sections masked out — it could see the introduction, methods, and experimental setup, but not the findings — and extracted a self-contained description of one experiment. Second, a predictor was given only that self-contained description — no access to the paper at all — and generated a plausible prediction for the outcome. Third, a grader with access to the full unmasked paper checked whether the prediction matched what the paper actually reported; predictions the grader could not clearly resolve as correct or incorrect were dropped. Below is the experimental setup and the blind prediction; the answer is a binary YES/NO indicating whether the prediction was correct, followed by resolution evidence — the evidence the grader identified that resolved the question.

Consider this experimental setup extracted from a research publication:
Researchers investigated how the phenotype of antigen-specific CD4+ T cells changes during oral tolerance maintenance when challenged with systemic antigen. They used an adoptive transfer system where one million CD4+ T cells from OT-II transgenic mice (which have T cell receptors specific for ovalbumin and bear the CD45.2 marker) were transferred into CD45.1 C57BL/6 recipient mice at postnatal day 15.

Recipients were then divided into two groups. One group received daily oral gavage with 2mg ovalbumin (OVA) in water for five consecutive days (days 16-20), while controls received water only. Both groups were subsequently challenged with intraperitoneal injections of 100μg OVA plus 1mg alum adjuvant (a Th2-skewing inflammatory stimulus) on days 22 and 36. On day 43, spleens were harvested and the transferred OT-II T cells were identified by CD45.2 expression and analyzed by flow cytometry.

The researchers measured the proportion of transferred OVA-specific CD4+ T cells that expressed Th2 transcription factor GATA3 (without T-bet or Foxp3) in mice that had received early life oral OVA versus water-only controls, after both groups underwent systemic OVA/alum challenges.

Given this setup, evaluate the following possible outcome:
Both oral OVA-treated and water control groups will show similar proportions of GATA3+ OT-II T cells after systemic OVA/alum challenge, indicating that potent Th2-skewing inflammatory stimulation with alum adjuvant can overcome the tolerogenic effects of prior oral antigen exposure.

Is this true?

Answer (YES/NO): NO